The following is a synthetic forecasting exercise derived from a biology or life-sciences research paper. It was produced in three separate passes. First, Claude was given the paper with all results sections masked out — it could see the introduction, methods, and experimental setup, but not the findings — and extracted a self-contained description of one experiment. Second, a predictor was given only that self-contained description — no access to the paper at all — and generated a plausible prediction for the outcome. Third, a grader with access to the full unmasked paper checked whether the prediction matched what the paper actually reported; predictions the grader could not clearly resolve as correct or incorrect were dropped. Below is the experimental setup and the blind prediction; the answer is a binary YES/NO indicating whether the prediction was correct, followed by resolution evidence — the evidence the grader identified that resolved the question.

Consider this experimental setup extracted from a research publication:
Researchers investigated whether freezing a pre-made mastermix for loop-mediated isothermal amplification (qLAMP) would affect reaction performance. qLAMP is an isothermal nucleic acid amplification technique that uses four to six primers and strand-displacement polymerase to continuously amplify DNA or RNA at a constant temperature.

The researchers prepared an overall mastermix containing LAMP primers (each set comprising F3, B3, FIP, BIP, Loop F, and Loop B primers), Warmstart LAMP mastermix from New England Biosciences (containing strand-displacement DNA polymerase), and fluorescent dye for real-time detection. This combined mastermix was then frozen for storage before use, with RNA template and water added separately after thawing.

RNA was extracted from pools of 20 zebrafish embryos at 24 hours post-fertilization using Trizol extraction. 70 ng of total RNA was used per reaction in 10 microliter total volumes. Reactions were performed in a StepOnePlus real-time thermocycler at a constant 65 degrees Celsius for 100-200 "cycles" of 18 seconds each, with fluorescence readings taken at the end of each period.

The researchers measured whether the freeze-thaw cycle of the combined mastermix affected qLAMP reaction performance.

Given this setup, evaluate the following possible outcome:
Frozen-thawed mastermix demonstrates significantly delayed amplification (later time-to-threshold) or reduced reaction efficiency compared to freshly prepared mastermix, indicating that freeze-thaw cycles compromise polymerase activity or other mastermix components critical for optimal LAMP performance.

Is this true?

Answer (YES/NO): NO